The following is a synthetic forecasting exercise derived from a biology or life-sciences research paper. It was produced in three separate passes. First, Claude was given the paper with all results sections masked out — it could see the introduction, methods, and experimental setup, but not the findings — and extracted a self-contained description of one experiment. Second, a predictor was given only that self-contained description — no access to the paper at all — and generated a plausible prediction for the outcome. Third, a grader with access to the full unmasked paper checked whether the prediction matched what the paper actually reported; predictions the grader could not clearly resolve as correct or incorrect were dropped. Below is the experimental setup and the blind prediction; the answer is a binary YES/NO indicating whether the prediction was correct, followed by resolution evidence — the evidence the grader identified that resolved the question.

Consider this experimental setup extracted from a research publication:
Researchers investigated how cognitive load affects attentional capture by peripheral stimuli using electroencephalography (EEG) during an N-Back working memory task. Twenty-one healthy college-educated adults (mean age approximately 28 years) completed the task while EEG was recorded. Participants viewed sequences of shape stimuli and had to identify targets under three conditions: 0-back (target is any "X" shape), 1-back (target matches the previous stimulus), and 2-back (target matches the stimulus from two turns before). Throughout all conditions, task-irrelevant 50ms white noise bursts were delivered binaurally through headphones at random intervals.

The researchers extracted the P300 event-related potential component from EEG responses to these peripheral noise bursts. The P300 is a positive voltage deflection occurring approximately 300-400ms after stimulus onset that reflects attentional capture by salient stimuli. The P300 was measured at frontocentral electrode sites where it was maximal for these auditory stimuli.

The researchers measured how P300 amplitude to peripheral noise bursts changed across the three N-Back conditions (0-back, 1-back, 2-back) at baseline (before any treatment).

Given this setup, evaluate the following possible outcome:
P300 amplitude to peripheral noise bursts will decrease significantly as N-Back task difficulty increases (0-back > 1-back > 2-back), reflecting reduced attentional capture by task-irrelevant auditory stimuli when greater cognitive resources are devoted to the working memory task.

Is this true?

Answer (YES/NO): NO